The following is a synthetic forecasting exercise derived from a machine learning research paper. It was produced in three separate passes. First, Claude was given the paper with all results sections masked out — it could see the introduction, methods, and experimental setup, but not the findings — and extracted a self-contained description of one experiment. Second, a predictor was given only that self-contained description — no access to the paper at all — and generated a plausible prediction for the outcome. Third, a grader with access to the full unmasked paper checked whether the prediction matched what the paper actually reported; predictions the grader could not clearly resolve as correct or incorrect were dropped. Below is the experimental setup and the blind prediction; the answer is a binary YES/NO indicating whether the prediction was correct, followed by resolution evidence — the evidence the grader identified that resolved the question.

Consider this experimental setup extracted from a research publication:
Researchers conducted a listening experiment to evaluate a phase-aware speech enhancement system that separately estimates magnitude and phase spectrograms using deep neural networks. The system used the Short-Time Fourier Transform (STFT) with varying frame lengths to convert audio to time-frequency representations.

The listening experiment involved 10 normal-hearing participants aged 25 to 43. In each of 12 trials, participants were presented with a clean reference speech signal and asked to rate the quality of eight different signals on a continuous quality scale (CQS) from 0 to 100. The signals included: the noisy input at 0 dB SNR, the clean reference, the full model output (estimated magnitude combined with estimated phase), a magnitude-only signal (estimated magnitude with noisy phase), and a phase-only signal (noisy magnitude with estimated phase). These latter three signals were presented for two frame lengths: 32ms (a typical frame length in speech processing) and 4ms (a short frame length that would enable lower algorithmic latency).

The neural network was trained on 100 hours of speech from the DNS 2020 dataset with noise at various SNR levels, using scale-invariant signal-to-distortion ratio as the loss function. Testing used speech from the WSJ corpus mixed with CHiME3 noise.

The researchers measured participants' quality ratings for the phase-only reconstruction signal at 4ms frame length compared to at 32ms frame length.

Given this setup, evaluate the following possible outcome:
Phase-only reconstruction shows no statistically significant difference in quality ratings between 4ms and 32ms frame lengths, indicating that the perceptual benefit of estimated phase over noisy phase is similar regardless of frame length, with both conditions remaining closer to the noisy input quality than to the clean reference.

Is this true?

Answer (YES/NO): NO